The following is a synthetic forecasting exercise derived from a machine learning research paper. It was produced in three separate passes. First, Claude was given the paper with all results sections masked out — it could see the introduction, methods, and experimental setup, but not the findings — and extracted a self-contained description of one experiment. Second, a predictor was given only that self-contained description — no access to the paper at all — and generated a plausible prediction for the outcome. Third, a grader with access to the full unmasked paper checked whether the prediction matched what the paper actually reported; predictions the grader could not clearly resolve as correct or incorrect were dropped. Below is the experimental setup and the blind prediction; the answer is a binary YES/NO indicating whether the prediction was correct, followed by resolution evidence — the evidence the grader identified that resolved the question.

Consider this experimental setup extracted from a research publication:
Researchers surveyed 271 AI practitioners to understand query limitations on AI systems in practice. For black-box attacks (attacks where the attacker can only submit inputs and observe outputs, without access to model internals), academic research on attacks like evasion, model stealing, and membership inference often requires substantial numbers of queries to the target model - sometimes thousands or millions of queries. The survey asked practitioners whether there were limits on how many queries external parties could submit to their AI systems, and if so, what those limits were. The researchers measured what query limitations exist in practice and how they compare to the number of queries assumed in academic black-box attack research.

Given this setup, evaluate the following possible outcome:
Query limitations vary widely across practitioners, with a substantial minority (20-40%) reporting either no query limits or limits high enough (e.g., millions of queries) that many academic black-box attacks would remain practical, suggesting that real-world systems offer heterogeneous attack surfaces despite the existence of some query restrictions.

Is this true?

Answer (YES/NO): YES